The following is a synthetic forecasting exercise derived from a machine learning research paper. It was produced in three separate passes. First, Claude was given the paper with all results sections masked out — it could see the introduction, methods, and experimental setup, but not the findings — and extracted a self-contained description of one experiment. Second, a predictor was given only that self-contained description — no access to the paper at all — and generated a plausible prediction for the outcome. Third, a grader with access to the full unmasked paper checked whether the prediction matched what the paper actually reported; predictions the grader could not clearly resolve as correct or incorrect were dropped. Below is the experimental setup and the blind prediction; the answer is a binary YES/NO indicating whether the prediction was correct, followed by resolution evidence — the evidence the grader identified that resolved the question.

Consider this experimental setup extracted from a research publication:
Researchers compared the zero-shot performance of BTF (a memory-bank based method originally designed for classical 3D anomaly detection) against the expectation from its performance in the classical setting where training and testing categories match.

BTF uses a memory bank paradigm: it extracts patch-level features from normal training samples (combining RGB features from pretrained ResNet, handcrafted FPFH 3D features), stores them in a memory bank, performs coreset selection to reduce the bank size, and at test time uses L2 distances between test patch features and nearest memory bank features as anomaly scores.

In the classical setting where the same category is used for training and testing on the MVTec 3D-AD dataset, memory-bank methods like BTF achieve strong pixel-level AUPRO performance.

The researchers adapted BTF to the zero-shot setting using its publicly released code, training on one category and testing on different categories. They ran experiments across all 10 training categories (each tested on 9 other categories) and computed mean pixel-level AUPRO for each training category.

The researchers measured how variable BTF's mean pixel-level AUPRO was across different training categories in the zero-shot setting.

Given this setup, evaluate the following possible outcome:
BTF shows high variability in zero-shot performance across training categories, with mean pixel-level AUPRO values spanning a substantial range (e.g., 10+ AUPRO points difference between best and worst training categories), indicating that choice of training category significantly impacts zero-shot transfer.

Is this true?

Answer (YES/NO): YES